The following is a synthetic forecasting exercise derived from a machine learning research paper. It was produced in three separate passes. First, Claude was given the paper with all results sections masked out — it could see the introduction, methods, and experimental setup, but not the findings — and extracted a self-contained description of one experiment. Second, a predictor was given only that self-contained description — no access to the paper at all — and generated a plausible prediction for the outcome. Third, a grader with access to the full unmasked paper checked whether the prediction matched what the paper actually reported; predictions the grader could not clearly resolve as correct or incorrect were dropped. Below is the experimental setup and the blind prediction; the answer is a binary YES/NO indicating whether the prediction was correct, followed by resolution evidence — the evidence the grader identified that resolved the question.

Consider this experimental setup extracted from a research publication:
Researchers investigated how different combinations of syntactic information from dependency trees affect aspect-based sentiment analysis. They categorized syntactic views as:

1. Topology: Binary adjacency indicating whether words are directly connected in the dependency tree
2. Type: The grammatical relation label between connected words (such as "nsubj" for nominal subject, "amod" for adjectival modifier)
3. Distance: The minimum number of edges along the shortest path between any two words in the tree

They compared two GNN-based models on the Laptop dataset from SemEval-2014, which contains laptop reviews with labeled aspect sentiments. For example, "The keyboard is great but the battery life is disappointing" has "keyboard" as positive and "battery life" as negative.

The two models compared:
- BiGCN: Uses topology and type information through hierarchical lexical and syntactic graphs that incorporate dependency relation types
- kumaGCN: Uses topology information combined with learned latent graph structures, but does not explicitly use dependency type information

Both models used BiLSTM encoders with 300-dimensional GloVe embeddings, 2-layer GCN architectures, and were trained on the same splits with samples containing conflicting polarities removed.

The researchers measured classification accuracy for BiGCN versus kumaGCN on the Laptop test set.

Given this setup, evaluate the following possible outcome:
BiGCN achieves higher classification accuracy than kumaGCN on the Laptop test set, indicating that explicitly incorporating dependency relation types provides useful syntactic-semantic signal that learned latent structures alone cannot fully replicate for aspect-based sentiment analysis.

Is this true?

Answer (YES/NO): NO